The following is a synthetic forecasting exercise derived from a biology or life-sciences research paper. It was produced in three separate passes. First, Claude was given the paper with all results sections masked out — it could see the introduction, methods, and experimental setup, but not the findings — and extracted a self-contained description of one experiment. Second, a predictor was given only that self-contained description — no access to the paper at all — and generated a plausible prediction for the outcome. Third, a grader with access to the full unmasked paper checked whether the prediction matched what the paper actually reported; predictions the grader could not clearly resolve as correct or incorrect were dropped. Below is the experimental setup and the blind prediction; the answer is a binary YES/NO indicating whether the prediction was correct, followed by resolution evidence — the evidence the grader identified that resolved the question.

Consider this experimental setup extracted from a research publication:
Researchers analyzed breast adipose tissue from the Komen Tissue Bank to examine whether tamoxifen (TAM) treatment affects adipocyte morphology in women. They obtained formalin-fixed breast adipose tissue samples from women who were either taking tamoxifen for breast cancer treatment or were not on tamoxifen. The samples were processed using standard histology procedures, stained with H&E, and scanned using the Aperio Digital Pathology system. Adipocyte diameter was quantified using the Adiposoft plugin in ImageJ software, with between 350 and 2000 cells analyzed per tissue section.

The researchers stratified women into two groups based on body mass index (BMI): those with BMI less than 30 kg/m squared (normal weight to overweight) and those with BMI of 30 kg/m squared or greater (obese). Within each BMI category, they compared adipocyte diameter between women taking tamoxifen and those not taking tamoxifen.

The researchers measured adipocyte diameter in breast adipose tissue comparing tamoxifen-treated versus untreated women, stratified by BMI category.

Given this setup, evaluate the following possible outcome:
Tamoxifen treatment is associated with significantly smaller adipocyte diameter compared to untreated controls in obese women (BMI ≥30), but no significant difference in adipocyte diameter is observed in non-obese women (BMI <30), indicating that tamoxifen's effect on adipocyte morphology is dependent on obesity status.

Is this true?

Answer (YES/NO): NO